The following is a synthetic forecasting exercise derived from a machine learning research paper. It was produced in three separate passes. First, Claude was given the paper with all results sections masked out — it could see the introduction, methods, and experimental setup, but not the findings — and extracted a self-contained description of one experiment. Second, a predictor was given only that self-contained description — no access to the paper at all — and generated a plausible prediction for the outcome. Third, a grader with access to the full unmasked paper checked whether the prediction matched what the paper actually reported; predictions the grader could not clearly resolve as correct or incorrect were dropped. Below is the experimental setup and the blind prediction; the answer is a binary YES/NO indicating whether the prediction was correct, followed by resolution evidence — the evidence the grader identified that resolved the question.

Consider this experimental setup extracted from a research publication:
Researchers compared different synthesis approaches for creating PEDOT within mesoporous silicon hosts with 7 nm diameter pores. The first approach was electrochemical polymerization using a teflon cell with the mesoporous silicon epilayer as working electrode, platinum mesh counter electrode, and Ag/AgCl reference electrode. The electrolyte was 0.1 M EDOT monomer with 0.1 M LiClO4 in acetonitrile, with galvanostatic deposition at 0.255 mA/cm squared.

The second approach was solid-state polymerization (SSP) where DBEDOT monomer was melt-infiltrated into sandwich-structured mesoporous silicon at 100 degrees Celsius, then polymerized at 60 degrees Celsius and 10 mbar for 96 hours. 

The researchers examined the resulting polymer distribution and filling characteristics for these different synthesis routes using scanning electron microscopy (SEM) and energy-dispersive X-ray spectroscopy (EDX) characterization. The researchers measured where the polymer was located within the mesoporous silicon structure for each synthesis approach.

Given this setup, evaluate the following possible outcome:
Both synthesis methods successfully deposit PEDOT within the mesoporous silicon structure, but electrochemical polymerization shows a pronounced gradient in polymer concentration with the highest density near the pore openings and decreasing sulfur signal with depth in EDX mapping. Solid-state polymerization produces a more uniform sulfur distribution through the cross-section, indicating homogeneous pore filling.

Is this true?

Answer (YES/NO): NO